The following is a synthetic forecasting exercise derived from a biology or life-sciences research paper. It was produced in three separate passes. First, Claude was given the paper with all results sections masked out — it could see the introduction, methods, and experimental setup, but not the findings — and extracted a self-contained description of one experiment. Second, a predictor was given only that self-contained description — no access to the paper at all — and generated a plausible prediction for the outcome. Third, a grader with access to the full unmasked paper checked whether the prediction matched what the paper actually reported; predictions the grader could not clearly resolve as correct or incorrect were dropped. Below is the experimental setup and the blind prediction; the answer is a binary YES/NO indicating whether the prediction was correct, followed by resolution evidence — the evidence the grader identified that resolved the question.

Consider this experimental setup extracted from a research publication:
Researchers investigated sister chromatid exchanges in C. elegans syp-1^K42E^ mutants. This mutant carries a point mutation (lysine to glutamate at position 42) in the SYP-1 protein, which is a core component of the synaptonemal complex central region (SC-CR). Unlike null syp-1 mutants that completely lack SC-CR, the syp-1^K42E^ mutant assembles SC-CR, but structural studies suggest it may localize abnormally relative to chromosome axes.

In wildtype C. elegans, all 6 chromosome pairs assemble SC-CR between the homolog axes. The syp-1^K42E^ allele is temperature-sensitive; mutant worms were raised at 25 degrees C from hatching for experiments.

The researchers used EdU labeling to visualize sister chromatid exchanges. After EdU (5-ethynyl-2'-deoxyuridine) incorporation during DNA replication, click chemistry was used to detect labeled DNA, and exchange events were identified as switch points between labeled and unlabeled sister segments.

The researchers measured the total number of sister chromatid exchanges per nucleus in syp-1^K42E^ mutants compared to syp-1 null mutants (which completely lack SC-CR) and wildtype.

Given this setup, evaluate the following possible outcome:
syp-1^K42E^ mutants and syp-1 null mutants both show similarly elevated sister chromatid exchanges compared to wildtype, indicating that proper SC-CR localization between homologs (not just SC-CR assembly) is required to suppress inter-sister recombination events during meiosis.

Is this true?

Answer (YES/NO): NO